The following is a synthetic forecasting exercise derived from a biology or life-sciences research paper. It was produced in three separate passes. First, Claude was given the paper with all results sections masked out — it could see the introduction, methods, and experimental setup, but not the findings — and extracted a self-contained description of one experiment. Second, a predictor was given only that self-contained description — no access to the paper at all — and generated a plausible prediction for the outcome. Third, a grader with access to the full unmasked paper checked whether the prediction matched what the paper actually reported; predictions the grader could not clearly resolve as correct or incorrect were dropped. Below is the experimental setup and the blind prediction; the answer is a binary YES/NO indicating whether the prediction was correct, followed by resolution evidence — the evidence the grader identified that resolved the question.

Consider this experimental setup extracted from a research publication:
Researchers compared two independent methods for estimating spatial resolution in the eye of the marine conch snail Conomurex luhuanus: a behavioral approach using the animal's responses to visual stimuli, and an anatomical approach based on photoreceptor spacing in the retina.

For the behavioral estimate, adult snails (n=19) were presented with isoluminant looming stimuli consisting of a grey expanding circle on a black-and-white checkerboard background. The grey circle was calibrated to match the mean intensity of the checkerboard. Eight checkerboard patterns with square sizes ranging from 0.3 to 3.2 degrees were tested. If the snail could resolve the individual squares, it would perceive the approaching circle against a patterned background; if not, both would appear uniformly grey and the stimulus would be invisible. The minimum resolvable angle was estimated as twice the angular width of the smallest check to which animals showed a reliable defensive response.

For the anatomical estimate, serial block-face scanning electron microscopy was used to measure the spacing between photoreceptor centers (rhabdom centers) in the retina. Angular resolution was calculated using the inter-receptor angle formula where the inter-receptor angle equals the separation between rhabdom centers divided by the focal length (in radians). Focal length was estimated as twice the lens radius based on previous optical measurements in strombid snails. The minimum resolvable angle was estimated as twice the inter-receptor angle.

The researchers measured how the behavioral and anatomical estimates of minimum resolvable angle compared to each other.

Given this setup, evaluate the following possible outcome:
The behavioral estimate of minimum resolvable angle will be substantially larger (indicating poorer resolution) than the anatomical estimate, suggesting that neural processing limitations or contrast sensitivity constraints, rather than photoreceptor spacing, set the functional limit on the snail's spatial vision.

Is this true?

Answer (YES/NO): NO